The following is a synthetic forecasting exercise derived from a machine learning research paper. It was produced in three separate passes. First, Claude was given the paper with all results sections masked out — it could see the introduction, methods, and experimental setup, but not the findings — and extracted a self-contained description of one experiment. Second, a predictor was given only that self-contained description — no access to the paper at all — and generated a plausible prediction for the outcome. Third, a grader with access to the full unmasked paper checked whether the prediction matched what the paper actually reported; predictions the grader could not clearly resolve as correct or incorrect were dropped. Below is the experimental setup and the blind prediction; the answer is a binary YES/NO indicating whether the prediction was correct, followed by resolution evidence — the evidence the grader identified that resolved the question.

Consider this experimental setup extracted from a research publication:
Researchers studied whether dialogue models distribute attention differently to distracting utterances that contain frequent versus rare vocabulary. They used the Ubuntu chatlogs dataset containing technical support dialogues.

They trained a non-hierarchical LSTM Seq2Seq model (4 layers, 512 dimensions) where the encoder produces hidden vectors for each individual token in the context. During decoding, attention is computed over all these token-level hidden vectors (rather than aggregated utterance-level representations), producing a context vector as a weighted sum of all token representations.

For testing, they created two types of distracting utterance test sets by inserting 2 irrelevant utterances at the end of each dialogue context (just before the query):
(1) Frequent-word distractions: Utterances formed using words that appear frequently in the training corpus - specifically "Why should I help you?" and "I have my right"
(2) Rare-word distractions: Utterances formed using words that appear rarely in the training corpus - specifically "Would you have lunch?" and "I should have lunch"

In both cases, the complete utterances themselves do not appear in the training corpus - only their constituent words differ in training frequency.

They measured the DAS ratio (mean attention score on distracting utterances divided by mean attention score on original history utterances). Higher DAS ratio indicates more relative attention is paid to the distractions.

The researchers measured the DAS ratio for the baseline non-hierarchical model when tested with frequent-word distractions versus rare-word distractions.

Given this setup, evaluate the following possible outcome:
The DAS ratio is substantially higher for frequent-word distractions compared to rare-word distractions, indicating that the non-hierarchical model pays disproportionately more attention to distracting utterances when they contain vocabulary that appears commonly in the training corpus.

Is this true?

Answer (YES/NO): NO